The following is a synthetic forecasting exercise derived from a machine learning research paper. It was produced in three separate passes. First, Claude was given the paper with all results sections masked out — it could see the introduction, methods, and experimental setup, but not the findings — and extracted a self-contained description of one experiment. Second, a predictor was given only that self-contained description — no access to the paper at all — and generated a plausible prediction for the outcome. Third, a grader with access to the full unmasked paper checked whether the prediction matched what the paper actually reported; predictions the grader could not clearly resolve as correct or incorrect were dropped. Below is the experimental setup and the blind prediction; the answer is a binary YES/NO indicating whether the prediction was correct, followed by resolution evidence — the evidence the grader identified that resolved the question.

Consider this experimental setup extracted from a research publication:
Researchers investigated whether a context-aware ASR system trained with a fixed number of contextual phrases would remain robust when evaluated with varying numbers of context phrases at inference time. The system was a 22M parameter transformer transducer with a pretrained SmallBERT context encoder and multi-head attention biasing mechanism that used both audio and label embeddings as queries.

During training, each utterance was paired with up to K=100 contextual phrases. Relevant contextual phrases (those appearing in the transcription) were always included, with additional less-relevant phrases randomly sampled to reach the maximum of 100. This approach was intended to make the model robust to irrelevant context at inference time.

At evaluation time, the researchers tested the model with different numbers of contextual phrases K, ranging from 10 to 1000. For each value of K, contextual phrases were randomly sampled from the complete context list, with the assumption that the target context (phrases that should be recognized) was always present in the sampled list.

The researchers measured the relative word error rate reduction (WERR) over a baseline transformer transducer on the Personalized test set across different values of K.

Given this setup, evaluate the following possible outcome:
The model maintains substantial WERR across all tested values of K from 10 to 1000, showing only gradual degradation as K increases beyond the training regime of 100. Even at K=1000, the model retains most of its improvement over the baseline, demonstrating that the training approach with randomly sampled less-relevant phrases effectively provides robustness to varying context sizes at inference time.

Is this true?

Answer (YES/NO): NO